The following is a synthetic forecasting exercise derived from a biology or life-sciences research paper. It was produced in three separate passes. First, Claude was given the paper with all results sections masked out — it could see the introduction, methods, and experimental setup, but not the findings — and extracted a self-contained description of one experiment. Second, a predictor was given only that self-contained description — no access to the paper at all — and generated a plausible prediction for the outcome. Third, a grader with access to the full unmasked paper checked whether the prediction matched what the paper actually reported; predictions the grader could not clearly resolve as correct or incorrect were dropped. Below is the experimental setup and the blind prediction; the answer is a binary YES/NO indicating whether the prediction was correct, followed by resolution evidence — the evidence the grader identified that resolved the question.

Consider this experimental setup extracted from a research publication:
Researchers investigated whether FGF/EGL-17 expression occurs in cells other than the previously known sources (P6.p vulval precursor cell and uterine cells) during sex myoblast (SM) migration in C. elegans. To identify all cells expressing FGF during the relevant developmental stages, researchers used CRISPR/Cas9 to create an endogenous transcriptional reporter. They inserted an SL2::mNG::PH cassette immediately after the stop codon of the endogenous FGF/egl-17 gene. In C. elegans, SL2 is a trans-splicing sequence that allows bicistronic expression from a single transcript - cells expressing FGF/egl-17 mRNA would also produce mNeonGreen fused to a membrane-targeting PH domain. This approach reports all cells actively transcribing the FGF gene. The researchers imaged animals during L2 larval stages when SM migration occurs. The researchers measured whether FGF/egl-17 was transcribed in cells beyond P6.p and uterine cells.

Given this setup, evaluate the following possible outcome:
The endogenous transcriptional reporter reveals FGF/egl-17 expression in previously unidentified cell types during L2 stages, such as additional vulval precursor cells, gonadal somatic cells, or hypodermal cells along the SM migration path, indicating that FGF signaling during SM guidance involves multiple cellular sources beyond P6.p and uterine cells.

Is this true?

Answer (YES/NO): YES